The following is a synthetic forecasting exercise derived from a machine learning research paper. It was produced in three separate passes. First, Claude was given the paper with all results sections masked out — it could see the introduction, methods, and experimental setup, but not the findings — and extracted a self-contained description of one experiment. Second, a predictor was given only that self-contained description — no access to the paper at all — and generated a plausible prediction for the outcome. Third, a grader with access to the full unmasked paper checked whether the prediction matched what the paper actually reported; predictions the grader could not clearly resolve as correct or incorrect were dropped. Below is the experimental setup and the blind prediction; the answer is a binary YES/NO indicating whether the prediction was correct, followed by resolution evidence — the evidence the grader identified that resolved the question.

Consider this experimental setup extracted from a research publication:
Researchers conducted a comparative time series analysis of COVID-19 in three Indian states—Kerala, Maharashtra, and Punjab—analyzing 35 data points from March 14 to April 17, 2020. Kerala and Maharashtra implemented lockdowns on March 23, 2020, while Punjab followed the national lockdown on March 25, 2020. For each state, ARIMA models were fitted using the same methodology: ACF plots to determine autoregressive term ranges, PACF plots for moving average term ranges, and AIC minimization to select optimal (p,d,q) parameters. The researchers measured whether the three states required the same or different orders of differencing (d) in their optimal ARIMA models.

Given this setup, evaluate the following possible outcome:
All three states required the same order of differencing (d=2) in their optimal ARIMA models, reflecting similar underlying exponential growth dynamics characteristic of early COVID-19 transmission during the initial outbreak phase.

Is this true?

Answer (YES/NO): NO